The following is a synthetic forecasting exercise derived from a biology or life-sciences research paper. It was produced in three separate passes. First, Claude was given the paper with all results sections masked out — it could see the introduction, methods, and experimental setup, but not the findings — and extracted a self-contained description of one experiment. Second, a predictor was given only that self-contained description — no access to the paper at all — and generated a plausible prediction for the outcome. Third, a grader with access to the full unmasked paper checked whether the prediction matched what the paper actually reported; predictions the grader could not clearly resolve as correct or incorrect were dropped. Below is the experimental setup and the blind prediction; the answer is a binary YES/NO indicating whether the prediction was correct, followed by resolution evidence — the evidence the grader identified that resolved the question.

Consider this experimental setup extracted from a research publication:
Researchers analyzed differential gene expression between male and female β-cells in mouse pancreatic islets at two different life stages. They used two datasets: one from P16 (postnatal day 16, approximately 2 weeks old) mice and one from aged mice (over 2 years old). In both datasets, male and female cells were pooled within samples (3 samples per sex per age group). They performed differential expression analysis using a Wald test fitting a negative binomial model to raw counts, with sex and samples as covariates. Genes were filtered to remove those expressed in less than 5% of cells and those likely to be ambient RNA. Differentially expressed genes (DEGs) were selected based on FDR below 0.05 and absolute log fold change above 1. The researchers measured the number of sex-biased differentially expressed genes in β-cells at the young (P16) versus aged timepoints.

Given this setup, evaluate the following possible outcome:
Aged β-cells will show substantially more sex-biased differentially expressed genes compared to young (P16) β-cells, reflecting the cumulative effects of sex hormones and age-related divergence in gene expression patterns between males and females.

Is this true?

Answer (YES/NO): YES